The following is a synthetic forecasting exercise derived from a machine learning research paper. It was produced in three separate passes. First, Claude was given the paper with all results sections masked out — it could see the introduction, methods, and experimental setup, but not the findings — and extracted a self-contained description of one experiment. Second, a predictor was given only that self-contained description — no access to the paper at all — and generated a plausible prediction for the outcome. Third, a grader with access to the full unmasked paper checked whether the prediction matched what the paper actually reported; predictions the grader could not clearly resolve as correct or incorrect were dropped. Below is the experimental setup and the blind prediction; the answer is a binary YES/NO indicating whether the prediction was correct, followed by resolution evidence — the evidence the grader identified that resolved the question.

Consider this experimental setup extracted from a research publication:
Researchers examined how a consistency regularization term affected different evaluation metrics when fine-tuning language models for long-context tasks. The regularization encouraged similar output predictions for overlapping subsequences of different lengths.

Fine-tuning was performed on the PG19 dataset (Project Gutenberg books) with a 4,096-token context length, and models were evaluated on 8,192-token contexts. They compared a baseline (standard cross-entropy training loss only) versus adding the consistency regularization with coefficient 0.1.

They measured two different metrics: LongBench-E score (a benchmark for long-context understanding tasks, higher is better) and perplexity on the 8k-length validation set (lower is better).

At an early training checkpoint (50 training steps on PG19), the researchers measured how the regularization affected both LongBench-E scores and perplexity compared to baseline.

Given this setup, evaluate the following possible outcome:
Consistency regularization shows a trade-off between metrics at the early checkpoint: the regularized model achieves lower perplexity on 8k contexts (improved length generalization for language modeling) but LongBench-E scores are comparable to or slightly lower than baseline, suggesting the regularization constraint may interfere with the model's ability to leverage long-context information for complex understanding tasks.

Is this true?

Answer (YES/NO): NO